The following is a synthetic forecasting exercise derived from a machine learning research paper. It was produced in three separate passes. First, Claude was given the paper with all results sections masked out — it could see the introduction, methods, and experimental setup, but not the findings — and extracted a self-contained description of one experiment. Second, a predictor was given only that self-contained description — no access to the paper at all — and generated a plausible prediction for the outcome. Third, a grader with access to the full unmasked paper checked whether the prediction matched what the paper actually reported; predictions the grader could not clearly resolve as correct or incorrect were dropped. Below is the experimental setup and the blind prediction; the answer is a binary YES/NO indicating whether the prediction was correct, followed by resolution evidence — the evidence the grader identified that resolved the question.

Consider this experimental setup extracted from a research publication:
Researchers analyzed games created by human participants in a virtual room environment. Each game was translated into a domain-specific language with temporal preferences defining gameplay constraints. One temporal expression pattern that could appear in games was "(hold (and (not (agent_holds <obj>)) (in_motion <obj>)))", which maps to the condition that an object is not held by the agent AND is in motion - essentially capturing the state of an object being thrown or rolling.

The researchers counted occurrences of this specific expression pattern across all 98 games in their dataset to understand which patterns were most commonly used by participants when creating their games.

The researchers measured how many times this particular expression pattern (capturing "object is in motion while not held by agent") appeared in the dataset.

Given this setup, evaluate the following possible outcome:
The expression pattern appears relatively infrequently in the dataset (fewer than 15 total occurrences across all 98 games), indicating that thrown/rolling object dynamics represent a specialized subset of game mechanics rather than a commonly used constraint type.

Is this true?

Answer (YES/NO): NO